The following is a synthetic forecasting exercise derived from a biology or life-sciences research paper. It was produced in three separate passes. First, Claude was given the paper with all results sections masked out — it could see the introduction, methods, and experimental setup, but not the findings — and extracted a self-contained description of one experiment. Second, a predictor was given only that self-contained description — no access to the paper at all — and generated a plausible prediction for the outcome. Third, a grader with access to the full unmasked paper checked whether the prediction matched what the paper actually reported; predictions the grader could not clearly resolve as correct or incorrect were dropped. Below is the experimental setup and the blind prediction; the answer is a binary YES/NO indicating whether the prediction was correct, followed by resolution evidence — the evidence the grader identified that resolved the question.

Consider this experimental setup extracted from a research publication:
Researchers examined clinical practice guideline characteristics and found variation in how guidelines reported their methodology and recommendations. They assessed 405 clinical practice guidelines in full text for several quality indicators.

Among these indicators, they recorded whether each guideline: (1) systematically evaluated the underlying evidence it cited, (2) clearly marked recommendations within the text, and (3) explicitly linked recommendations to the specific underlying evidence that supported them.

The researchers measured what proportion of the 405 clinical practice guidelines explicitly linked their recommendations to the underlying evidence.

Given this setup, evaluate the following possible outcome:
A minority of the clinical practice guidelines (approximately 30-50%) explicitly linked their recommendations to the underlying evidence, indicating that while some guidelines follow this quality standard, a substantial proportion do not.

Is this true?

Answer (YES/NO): NO